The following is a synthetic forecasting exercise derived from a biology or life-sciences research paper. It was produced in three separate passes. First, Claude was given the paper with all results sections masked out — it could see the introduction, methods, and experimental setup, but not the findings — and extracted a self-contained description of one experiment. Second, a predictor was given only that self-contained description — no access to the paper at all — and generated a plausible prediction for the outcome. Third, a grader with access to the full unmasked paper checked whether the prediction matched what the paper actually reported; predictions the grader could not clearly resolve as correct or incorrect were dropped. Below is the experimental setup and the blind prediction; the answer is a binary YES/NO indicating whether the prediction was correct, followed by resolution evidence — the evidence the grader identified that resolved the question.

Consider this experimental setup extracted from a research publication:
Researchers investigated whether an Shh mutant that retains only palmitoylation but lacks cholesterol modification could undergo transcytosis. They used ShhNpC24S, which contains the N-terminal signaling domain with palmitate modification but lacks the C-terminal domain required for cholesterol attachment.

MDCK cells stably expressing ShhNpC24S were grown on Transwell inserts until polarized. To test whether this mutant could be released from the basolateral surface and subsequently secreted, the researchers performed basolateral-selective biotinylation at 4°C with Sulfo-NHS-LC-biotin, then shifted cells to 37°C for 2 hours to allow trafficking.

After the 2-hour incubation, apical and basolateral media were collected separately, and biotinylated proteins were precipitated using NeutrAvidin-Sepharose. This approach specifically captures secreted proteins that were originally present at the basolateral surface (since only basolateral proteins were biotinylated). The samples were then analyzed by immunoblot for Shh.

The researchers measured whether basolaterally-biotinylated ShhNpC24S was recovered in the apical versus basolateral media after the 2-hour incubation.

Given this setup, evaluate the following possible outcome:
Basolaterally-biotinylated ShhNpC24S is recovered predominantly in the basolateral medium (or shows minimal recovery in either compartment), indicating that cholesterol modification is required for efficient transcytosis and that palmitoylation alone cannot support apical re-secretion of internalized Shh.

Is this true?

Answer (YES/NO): NO